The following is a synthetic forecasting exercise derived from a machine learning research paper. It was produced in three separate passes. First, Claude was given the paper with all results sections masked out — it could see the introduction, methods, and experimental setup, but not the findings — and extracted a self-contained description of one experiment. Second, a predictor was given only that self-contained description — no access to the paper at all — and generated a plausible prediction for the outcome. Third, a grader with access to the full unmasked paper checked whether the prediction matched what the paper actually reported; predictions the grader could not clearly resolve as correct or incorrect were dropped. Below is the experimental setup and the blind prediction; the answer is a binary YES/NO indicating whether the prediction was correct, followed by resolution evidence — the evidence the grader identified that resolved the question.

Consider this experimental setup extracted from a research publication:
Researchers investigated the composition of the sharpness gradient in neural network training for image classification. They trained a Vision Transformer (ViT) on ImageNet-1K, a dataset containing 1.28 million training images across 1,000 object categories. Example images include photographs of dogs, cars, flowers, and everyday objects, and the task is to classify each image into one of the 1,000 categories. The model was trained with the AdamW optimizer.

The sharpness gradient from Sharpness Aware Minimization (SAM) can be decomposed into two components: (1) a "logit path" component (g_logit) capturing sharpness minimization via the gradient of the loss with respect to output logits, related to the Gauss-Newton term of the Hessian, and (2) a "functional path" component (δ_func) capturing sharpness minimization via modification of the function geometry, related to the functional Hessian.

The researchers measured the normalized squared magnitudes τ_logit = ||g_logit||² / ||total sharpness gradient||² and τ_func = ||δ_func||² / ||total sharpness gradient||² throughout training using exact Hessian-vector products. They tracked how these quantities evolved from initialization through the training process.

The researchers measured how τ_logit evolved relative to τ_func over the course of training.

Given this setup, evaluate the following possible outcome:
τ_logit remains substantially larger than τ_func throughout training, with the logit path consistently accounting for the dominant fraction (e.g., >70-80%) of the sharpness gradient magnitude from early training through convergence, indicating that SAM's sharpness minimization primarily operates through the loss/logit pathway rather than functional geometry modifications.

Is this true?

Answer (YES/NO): NO